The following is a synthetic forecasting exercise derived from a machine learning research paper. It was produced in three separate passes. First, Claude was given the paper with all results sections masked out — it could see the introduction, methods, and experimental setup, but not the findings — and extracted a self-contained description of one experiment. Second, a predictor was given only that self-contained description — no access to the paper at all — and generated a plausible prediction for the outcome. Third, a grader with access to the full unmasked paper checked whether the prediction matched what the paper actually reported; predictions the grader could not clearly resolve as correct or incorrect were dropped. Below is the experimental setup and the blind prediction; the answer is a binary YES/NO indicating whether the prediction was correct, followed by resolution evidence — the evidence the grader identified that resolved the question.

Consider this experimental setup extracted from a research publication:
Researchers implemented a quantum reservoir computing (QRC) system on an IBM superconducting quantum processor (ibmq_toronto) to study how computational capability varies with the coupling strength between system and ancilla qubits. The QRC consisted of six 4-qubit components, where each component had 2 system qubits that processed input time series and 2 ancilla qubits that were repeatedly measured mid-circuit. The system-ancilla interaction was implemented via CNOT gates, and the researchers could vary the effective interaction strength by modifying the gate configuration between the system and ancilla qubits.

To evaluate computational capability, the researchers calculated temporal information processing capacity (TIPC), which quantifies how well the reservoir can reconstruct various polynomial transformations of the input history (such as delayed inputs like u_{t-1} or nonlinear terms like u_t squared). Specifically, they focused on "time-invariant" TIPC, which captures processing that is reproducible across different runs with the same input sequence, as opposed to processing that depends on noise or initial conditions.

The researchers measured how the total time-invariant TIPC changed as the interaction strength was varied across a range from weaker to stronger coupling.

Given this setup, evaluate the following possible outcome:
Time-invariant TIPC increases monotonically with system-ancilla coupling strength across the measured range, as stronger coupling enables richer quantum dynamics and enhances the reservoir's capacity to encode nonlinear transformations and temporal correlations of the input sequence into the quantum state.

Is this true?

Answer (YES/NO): NO